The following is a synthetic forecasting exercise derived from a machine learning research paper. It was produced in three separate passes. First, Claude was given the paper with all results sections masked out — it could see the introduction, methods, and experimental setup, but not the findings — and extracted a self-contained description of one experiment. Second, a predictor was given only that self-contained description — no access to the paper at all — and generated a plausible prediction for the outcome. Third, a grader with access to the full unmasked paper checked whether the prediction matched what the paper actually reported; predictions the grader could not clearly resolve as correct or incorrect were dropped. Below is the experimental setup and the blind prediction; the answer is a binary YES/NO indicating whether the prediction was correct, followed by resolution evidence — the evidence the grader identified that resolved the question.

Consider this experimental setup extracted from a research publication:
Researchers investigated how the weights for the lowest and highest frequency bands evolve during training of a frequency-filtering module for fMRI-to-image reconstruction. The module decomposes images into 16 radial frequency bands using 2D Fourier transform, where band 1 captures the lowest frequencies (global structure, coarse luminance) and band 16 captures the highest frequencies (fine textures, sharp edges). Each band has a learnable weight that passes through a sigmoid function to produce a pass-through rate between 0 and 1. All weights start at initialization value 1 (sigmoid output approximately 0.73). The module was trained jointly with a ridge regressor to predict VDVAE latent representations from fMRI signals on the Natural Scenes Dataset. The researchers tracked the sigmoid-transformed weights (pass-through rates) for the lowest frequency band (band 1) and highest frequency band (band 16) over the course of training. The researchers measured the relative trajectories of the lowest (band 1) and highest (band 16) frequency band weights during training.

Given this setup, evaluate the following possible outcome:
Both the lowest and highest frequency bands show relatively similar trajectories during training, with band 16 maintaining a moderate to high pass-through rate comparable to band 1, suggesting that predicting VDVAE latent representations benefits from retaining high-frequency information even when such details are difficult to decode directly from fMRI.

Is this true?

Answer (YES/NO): NO